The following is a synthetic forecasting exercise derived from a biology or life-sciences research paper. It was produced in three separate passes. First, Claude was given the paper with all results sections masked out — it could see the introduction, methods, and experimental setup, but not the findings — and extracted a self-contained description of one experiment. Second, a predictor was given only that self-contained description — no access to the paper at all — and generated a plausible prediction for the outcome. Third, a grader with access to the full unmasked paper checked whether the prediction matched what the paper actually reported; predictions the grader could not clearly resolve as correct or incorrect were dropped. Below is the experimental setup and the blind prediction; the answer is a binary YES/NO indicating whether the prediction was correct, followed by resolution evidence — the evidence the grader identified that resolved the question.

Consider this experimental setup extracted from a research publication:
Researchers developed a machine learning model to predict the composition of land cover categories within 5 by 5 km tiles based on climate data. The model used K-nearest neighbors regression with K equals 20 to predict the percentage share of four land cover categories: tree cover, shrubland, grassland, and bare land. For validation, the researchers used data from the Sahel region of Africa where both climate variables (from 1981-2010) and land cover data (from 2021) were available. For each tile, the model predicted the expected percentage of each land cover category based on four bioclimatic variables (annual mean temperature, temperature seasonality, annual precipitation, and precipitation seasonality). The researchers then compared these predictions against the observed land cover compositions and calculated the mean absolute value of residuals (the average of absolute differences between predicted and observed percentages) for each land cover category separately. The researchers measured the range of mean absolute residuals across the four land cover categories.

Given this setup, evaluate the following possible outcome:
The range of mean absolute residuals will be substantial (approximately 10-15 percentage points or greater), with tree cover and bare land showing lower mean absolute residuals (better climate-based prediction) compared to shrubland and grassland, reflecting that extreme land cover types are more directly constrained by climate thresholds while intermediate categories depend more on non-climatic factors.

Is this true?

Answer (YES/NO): YES